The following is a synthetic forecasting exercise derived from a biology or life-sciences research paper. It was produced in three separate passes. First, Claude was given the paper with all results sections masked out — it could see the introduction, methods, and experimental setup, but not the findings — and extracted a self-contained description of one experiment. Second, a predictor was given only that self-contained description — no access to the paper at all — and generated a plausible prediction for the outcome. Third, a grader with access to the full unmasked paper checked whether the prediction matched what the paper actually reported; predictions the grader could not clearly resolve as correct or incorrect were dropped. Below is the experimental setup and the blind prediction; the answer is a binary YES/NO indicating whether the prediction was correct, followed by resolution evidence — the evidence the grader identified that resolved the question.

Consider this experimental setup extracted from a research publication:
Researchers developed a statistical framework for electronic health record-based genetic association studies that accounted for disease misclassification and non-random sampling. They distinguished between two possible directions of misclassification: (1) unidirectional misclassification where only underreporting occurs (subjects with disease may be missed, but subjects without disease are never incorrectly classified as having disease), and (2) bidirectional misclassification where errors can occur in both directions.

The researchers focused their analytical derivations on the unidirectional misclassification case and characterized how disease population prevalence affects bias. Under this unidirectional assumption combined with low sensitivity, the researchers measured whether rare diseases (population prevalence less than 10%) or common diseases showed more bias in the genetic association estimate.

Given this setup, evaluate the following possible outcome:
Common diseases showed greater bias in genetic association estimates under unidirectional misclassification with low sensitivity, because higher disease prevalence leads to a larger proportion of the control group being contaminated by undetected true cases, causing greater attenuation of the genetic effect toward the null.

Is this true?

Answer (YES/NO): YES